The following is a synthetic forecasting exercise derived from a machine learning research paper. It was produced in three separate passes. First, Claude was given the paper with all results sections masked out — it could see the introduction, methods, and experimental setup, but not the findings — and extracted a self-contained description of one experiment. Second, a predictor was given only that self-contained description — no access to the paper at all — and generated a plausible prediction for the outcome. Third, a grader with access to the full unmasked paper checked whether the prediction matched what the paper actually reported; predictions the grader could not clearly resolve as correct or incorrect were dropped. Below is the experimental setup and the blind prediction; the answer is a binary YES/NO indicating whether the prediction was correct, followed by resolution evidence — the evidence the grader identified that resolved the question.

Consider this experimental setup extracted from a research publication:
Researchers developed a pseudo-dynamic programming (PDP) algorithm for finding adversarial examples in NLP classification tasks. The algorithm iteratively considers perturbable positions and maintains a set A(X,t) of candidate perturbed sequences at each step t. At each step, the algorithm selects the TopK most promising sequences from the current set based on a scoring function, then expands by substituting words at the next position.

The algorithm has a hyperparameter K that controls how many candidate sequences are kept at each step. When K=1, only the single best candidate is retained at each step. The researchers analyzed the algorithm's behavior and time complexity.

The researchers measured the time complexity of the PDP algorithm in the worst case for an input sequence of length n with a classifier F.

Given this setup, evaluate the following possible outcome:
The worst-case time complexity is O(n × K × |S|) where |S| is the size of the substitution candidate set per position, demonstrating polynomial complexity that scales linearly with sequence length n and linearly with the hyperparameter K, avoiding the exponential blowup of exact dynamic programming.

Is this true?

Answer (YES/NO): NO